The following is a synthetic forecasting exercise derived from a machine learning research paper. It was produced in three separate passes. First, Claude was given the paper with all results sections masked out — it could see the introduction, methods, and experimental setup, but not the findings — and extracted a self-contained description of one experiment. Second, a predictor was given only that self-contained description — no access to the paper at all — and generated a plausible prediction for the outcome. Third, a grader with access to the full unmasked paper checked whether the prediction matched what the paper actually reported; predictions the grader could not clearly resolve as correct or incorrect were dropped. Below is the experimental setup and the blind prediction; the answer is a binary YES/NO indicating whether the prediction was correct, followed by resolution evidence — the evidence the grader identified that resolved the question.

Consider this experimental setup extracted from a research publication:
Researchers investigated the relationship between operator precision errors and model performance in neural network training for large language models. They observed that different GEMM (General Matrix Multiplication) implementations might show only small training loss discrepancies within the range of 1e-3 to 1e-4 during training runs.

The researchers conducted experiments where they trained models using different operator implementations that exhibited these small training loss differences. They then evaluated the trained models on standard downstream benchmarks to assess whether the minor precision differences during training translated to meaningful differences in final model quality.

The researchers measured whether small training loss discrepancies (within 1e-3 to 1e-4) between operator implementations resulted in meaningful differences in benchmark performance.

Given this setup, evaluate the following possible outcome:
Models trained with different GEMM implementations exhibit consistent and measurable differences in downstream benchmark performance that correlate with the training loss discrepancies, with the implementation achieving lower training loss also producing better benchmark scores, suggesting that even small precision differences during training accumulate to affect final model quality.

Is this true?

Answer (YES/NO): NO